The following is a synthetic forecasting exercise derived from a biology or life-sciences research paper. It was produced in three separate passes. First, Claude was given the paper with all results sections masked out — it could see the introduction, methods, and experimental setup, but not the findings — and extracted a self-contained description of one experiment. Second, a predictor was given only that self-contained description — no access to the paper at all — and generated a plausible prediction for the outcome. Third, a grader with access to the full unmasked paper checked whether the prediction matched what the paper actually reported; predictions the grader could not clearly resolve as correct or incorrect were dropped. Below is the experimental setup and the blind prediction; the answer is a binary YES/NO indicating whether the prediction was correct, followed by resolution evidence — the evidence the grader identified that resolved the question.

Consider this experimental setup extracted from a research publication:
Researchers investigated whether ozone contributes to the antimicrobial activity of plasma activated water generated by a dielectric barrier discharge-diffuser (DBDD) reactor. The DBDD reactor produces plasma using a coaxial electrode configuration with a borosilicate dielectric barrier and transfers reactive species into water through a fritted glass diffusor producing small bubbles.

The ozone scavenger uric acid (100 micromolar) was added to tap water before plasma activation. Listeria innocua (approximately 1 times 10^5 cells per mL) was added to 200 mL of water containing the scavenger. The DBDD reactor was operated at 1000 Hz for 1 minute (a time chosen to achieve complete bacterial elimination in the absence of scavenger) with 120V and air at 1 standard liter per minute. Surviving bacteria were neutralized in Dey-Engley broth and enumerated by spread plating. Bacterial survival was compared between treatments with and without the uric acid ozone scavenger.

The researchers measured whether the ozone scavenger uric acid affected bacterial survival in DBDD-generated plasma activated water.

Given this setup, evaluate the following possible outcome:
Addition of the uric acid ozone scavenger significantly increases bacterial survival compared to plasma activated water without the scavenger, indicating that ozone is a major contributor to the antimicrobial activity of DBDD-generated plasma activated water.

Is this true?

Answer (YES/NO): NO